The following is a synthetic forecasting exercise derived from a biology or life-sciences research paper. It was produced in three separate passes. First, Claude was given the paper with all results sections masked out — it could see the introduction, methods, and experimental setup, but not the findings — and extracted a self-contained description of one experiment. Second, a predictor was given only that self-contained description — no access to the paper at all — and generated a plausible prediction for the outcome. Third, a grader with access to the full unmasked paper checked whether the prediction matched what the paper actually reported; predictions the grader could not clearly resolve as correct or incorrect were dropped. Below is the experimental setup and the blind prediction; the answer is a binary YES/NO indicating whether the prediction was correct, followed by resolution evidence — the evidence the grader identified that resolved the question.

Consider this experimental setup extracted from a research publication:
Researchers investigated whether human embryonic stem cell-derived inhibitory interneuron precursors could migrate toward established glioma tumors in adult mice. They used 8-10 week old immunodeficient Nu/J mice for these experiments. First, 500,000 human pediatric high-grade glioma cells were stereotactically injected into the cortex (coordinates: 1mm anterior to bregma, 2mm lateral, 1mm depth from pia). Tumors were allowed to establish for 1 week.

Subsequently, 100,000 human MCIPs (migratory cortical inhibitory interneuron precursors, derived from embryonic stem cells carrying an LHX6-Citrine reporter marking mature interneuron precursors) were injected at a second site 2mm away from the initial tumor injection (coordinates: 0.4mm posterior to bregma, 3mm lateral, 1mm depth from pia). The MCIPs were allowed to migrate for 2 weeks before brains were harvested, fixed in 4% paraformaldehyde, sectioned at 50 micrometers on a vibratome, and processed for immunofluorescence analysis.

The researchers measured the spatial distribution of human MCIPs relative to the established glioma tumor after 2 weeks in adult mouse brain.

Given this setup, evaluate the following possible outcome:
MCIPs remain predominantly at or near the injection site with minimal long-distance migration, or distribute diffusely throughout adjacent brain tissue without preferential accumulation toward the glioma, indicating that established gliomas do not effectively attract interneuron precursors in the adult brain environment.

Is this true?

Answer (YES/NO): NO